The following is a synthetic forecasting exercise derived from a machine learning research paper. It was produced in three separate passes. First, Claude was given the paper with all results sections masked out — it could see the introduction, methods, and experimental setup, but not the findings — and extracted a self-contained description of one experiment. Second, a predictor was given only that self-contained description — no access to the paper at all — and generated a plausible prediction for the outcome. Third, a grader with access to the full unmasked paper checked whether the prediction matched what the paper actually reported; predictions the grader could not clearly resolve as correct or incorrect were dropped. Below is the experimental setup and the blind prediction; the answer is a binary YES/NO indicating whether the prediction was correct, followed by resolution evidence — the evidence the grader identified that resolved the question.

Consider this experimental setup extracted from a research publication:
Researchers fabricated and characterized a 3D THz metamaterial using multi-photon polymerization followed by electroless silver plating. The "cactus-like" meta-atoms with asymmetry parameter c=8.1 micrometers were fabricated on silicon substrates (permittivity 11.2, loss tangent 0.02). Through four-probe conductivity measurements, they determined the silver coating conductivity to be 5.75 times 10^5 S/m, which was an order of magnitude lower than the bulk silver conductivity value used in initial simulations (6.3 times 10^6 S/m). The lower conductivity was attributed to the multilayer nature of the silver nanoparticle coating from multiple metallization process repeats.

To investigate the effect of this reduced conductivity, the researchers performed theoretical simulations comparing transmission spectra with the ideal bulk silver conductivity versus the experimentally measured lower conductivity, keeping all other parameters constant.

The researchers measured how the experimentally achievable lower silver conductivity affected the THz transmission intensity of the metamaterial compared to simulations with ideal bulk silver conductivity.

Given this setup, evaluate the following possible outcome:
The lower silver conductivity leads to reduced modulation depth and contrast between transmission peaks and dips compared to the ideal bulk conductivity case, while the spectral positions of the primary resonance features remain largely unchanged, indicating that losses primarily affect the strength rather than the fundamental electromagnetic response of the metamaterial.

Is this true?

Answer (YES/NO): YES